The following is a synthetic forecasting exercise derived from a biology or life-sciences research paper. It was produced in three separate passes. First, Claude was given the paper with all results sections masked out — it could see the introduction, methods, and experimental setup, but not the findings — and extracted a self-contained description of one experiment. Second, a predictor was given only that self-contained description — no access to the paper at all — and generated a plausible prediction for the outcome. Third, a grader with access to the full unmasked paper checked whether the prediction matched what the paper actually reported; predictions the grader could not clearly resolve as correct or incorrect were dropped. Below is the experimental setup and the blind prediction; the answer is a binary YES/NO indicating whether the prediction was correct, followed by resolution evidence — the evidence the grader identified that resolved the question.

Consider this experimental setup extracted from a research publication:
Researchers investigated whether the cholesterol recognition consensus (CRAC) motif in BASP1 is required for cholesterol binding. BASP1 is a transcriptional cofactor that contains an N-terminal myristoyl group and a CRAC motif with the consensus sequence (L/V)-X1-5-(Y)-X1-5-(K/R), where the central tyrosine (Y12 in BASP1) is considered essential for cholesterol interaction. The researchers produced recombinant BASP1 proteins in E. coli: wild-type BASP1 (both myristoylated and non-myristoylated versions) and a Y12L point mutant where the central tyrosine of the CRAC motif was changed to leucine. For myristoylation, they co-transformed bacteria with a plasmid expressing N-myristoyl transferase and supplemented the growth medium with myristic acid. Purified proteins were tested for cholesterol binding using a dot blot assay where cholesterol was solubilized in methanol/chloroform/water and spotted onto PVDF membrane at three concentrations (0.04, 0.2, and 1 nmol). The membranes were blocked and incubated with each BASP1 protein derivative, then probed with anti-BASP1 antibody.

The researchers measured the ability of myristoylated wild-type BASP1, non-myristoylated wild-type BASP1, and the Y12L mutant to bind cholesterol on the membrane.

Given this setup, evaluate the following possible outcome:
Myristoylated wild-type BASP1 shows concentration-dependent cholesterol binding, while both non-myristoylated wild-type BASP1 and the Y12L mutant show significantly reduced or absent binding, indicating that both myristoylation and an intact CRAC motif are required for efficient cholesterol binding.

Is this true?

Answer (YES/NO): YES